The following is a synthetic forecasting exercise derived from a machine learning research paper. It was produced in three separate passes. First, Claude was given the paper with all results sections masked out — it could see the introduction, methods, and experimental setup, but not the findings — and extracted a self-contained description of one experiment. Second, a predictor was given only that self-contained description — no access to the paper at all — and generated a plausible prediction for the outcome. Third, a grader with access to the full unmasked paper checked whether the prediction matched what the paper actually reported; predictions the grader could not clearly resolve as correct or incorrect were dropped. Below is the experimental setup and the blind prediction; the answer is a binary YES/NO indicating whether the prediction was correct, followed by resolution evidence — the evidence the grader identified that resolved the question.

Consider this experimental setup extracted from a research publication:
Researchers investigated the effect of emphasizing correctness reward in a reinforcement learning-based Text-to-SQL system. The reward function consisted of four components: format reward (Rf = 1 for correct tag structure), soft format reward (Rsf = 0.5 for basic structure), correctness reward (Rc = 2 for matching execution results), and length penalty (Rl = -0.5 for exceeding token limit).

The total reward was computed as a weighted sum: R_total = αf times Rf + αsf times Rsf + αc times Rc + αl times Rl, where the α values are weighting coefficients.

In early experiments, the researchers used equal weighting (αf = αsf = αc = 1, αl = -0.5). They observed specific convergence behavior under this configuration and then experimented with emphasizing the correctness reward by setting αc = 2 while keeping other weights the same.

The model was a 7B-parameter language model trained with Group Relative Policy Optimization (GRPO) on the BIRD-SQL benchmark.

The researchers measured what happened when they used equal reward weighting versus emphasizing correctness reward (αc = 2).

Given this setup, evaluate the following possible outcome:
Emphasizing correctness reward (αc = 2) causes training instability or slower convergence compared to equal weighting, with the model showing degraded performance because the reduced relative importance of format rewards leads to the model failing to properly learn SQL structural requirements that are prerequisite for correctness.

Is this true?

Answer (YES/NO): NO